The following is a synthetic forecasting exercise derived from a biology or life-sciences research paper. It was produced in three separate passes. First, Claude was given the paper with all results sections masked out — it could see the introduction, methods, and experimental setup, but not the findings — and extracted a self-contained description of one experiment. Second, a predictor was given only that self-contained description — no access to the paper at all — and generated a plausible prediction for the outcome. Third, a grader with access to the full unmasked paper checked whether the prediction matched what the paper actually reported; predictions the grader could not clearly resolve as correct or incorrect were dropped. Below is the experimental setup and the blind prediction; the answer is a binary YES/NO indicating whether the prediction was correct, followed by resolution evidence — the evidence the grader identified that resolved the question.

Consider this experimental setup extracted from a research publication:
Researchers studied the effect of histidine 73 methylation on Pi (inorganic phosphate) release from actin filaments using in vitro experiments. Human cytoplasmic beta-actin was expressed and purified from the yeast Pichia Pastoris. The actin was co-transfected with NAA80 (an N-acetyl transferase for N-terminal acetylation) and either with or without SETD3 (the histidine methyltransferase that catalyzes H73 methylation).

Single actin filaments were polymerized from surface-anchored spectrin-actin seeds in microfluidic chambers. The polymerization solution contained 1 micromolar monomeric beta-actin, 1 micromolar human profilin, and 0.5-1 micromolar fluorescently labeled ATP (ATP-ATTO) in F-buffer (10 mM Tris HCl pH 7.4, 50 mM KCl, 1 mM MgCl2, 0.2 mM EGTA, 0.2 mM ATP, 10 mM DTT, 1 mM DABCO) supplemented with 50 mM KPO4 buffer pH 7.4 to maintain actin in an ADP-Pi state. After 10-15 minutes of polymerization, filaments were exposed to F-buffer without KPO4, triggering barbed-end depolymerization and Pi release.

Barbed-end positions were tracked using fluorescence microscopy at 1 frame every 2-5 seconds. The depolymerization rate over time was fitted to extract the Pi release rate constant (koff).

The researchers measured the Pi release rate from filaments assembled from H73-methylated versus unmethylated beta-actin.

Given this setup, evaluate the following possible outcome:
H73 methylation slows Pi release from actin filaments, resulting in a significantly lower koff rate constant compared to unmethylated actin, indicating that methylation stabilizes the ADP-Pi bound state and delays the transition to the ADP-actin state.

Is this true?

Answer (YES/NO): YES